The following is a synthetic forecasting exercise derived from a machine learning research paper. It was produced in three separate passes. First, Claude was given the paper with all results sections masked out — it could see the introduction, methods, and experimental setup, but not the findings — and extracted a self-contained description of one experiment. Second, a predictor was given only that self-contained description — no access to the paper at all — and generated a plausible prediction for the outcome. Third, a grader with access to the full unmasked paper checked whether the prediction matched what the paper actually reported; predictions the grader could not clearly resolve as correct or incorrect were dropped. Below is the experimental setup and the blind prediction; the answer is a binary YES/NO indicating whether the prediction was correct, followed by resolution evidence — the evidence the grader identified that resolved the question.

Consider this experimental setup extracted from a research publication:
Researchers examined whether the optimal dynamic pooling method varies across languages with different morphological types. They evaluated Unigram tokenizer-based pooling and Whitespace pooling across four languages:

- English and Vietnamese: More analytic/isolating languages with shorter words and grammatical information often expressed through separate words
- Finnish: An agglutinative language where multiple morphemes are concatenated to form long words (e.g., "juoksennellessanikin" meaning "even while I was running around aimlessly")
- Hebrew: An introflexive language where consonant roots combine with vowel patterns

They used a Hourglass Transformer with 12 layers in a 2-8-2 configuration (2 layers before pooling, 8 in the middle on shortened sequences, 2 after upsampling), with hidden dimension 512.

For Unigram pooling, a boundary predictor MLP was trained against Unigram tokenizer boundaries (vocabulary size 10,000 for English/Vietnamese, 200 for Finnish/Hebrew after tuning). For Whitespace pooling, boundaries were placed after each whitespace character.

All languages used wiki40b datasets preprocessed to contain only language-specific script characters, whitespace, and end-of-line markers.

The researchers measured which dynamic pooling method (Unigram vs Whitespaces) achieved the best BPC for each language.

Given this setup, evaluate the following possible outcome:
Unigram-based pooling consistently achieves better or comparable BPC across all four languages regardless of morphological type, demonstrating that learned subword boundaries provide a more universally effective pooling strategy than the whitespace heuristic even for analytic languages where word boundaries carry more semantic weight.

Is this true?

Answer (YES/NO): NO